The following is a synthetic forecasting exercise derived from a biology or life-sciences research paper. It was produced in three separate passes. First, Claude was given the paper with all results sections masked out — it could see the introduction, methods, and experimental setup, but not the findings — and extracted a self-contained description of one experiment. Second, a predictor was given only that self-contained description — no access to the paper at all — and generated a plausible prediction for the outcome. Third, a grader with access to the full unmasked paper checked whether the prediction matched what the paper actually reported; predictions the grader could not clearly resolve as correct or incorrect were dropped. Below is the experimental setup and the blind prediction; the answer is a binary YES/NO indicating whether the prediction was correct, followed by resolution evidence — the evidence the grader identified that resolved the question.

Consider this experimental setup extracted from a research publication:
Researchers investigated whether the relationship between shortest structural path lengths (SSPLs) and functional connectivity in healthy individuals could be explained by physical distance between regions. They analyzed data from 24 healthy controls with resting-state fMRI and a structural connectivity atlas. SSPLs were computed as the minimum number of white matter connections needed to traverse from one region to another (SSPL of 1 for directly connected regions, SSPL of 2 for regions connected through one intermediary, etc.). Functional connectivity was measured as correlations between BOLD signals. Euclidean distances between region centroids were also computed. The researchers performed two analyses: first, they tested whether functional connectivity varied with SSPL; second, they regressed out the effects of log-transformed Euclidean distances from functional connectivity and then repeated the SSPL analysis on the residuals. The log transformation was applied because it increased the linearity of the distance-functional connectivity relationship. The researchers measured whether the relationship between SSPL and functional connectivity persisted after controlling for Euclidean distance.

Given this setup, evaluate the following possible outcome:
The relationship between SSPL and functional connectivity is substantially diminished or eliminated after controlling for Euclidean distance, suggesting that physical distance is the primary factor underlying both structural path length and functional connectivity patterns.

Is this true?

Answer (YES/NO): NO